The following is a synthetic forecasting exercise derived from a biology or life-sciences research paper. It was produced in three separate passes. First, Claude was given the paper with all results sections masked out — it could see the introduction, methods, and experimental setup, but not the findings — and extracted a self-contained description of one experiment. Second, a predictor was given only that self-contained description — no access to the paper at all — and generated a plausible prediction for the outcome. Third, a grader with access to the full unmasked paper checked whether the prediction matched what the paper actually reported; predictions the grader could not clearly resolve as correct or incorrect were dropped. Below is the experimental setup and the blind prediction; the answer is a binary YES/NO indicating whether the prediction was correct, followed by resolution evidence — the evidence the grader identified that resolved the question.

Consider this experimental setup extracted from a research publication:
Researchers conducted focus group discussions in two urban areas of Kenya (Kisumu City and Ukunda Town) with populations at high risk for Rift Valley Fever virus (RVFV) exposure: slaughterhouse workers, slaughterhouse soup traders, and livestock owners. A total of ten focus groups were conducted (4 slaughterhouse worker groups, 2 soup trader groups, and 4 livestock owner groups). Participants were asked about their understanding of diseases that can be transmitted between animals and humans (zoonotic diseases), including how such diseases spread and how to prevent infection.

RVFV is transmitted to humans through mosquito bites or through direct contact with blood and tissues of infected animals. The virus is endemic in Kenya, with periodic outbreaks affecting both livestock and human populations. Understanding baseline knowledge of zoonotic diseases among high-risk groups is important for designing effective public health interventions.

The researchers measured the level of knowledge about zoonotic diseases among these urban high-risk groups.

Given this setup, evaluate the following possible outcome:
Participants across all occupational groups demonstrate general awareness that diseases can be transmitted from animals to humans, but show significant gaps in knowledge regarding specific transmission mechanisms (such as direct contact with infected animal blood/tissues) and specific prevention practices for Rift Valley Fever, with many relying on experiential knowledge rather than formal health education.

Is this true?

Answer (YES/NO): YES